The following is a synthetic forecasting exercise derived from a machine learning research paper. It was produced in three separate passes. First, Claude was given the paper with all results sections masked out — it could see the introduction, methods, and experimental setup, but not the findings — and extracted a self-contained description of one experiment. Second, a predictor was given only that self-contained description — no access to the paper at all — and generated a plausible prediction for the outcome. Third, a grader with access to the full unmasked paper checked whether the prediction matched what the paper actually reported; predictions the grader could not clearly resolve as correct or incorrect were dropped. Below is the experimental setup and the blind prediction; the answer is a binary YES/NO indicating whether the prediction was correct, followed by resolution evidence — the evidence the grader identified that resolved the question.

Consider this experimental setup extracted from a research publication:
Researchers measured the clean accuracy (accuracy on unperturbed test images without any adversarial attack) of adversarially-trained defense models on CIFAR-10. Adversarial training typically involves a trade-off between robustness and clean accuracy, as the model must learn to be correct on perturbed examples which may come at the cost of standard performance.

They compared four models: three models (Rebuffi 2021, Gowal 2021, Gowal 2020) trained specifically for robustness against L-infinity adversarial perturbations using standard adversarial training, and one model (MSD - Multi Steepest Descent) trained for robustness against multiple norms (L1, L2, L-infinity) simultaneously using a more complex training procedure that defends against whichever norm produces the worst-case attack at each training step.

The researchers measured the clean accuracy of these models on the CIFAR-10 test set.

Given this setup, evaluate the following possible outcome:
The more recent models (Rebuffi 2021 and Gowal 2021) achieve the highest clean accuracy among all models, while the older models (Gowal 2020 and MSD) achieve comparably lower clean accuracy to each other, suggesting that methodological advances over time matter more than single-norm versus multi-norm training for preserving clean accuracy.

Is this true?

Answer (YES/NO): NO